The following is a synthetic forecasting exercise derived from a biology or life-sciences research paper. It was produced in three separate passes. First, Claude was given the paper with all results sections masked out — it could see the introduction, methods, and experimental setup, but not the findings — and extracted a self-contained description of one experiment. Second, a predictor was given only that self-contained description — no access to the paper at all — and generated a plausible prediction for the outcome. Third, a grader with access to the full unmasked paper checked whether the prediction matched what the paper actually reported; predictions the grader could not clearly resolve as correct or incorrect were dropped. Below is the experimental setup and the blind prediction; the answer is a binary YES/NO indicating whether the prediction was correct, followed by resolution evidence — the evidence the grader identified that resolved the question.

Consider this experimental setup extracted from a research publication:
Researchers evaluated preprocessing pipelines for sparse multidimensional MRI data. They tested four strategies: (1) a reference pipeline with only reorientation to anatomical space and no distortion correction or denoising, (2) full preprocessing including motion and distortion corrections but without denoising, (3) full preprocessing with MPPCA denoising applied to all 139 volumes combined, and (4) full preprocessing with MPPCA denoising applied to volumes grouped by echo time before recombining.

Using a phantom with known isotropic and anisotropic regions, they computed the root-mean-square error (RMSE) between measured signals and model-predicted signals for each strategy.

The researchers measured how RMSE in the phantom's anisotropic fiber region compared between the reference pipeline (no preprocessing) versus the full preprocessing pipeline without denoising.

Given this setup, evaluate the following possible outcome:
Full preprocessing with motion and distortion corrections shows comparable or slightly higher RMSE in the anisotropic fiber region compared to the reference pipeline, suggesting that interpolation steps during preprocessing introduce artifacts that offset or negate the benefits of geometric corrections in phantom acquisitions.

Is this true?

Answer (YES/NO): NO